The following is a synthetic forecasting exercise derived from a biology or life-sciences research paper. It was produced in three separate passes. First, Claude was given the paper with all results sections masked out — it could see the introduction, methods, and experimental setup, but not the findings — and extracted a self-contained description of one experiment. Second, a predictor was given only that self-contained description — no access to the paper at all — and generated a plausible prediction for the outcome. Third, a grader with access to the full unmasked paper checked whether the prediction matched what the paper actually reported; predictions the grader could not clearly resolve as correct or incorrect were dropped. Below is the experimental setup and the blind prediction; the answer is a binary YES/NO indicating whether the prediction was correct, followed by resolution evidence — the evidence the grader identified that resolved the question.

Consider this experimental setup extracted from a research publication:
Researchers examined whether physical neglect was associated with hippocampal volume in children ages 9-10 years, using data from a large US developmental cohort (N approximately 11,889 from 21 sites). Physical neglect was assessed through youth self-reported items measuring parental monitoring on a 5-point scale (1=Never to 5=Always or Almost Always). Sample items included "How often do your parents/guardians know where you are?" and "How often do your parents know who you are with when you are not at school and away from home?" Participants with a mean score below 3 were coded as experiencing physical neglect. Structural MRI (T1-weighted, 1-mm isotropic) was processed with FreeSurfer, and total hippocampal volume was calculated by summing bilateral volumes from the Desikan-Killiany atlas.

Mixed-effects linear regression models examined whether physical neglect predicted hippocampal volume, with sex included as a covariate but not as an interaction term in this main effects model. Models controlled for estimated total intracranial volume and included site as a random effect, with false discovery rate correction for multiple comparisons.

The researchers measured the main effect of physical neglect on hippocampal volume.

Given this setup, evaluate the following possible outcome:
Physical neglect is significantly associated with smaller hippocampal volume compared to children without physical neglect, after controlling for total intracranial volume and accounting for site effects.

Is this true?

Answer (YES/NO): YES